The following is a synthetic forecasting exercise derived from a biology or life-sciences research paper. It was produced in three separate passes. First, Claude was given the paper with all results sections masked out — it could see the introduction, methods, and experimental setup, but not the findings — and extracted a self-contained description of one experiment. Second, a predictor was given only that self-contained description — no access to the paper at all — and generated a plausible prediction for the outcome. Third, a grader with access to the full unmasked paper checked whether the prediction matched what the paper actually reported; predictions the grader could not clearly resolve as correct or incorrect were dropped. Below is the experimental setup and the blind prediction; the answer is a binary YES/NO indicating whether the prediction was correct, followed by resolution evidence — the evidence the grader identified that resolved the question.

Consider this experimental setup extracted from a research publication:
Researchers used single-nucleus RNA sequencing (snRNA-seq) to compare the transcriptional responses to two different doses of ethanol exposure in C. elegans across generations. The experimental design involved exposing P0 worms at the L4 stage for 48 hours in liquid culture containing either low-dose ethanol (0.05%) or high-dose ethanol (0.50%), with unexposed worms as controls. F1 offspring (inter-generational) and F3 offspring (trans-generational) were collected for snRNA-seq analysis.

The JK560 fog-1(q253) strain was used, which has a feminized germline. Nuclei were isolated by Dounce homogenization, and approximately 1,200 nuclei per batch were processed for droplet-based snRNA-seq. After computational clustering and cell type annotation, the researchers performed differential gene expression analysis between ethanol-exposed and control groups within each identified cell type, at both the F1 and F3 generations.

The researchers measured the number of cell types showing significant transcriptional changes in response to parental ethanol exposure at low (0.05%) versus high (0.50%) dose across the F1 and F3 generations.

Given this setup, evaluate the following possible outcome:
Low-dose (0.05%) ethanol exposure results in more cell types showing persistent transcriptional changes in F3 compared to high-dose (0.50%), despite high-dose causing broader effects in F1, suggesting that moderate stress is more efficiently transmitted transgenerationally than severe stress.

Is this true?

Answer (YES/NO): NO